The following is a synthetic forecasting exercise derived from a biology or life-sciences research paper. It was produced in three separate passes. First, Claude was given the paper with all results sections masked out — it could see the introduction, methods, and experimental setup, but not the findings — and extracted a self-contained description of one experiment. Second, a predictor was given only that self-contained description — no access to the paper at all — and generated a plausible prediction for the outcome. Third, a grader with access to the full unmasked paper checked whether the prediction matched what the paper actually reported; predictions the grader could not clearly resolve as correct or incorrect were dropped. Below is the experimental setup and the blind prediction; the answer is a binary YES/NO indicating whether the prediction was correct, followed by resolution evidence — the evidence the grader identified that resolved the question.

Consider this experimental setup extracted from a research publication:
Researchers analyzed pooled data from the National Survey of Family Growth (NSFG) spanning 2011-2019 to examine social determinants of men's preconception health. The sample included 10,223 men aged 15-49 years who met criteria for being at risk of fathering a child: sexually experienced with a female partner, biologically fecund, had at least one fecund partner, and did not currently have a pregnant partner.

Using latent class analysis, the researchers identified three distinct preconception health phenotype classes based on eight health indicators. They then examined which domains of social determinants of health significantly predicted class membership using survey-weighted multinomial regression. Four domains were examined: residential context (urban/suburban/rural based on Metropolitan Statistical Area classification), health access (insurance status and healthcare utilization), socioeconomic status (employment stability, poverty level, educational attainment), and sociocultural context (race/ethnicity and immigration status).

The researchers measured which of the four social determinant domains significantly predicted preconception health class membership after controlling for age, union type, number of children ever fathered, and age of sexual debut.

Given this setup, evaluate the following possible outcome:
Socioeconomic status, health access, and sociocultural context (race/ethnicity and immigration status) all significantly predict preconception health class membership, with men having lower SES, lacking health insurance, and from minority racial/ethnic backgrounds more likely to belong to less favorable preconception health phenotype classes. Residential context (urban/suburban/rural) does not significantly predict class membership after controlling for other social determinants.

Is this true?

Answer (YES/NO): NO